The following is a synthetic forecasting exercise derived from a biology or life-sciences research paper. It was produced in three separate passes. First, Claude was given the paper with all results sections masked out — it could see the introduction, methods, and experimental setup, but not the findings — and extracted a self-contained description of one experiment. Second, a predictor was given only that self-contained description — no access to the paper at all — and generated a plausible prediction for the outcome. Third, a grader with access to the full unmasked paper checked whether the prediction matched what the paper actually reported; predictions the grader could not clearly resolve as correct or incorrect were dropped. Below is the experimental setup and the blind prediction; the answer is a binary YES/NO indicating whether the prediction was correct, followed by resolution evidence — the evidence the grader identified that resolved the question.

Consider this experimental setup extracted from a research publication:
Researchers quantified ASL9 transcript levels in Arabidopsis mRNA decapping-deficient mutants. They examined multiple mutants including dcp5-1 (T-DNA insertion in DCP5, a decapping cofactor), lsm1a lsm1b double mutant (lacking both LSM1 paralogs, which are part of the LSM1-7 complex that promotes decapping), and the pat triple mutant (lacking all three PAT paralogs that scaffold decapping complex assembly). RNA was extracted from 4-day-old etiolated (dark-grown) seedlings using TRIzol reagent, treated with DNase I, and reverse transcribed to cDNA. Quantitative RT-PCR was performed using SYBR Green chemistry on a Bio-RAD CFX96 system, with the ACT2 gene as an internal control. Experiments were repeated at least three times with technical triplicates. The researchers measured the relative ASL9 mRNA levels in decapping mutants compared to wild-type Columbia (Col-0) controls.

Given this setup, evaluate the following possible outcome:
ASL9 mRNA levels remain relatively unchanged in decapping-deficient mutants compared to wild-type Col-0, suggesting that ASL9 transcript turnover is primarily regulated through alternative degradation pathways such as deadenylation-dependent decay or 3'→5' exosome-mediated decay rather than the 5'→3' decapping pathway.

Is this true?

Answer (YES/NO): NO